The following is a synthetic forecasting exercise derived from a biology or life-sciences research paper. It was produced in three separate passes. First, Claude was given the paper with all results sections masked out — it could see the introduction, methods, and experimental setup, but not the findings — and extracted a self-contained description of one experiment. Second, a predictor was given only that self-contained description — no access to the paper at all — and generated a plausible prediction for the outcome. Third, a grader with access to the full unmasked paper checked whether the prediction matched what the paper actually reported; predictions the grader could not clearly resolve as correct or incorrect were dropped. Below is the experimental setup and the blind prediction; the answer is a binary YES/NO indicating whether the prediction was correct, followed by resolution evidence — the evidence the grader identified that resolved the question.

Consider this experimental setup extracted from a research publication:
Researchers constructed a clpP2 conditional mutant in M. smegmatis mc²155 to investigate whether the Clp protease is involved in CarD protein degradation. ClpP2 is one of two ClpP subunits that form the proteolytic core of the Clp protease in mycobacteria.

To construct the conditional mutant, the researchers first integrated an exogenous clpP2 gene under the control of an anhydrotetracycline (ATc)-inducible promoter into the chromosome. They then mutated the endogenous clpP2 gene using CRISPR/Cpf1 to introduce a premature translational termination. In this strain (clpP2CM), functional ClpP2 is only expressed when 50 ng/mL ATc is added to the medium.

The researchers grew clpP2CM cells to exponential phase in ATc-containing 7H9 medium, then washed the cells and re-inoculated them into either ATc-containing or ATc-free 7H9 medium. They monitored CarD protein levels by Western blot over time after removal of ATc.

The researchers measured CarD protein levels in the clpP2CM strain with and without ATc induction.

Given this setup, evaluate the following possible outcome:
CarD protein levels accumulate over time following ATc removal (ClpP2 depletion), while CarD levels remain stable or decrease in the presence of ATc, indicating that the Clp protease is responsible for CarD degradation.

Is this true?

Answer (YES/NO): YES